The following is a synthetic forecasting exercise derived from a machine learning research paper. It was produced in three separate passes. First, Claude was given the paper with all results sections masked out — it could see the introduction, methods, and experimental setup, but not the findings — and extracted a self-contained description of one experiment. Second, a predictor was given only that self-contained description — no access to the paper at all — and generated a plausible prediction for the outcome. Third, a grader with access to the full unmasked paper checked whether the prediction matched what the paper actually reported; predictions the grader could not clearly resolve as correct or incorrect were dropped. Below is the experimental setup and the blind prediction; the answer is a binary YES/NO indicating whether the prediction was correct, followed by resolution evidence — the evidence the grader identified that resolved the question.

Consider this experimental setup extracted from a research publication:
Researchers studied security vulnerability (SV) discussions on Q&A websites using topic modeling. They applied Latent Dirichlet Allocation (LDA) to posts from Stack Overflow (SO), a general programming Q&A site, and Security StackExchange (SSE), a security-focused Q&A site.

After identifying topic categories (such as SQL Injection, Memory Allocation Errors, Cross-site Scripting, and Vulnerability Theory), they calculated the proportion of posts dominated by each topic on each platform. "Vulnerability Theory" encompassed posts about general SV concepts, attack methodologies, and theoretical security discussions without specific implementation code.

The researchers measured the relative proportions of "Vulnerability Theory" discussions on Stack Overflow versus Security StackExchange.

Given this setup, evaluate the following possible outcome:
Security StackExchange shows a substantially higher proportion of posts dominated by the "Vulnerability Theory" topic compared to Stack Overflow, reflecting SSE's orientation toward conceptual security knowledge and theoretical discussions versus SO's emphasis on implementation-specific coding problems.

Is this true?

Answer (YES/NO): YES